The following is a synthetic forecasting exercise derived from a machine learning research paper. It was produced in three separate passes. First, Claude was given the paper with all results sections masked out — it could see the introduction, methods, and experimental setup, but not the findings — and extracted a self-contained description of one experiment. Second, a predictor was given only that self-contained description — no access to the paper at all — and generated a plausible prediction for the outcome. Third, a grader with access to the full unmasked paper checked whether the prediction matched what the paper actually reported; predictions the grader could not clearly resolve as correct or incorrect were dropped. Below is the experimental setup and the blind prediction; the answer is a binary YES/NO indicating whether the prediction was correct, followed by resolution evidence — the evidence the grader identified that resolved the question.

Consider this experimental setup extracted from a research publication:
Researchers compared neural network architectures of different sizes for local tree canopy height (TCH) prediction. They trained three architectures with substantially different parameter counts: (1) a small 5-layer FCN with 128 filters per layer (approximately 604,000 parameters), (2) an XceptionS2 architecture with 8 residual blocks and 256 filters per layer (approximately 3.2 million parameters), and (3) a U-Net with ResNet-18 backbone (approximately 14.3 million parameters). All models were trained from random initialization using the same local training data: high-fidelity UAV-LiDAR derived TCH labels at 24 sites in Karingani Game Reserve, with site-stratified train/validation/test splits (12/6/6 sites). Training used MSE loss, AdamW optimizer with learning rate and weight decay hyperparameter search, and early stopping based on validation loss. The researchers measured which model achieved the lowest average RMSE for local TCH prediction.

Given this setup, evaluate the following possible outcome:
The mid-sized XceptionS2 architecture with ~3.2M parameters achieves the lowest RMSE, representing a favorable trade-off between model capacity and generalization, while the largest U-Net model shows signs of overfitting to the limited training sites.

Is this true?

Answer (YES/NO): NO